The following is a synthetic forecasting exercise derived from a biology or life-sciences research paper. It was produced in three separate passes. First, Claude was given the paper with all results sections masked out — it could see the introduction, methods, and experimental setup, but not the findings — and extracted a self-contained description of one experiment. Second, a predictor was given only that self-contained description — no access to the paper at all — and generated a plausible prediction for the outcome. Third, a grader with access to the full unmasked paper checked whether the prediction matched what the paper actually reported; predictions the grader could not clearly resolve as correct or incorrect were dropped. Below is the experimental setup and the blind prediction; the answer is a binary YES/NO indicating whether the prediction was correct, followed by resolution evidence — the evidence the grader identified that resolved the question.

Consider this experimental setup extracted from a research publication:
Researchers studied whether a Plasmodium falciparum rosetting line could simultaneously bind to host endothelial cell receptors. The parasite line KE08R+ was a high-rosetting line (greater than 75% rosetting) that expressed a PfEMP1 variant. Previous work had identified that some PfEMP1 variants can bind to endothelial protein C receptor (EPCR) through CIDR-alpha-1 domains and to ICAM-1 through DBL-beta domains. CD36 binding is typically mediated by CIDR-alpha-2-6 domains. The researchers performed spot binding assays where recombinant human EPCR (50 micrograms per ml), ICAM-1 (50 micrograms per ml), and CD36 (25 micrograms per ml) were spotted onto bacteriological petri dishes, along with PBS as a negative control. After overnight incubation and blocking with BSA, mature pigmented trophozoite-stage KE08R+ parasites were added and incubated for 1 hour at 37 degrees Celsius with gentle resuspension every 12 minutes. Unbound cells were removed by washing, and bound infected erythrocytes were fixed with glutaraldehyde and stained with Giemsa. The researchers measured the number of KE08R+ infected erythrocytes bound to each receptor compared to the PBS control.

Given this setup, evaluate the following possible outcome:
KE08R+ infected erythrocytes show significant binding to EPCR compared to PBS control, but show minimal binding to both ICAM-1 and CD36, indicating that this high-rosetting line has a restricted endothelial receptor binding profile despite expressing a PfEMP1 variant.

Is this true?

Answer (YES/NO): NO